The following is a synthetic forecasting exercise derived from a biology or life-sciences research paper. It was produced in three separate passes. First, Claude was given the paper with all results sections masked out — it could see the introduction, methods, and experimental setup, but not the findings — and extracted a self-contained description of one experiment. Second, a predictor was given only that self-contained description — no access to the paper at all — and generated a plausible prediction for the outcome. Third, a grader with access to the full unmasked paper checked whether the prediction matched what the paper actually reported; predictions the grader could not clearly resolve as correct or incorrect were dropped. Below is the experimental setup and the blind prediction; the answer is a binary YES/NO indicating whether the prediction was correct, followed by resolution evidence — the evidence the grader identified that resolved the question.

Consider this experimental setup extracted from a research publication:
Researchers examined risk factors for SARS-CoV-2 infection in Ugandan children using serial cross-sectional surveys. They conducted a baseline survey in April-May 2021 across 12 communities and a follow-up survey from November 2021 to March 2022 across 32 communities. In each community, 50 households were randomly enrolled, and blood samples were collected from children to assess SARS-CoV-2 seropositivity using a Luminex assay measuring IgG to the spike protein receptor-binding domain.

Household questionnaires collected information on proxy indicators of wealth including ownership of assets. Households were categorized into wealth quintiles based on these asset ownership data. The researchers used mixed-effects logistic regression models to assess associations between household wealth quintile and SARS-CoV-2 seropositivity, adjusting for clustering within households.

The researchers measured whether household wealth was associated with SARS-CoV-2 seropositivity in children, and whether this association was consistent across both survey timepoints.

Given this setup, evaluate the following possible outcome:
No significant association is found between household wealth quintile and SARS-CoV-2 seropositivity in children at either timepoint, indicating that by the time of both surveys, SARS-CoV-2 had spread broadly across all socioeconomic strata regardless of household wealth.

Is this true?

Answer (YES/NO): NO